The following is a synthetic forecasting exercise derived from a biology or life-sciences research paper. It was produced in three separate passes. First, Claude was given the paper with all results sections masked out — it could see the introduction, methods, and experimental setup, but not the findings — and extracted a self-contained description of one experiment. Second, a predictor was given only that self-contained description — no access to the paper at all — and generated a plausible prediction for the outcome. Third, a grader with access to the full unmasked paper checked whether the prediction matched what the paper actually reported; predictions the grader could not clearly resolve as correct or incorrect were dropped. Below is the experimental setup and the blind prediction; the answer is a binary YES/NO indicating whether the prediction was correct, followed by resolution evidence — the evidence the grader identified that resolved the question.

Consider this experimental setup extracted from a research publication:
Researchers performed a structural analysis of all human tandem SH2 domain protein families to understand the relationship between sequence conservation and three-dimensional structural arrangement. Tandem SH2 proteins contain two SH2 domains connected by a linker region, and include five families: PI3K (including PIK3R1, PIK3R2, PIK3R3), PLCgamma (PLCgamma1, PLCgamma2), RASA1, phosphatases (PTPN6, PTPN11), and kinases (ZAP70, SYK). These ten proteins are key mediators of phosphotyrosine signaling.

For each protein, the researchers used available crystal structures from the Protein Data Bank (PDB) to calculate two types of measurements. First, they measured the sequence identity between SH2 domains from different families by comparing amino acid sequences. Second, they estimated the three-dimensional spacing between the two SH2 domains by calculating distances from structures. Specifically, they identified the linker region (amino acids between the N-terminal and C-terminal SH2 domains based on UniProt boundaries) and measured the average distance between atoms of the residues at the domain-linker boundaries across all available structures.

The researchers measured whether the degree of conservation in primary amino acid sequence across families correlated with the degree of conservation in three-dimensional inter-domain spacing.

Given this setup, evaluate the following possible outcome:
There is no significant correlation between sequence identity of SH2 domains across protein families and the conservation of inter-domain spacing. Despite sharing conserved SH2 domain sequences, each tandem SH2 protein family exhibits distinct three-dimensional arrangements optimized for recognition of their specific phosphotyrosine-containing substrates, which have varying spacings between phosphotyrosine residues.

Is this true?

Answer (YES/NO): NO